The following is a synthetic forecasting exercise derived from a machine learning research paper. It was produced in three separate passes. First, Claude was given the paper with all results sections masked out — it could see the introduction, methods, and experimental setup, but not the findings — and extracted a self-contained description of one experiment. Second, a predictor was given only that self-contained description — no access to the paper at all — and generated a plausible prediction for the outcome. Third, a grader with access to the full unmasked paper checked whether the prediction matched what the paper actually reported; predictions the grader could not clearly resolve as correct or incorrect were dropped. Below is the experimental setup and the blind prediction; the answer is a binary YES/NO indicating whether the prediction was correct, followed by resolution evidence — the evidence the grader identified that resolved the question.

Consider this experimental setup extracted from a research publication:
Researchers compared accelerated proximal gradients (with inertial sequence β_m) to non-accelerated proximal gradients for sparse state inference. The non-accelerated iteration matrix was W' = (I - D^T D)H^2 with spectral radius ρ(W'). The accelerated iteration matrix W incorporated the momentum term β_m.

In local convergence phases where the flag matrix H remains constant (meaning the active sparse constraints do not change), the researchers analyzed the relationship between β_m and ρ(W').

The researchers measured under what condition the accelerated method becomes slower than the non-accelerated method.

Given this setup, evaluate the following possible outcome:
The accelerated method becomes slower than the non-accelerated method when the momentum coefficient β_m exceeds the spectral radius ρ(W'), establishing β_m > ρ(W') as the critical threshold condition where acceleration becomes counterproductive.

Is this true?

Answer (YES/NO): YES